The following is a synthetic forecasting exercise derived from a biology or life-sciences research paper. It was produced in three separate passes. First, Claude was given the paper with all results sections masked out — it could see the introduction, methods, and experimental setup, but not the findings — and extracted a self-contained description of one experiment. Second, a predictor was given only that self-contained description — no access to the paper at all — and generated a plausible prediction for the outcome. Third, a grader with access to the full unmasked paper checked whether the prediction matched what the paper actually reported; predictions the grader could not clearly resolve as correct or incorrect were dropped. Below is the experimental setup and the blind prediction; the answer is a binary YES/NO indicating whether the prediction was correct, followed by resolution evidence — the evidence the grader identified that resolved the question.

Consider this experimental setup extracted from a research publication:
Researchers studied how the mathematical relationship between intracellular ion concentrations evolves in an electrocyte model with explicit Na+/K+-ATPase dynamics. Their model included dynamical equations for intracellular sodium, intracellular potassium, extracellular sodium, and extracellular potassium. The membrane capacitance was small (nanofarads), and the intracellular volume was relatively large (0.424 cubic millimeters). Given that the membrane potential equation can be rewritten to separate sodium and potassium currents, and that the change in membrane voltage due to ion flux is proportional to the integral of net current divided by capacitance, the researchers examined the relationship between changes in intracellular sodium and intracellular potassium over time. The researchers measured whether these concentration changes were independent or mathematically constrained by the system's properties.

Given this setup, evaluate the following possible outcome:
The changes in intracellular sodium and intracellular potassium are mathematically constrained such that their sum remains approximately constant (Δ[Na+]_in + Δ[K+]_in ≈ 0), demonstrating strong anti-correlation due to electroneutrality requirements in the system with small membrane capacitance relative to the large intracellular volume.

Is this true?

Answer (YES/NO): YES